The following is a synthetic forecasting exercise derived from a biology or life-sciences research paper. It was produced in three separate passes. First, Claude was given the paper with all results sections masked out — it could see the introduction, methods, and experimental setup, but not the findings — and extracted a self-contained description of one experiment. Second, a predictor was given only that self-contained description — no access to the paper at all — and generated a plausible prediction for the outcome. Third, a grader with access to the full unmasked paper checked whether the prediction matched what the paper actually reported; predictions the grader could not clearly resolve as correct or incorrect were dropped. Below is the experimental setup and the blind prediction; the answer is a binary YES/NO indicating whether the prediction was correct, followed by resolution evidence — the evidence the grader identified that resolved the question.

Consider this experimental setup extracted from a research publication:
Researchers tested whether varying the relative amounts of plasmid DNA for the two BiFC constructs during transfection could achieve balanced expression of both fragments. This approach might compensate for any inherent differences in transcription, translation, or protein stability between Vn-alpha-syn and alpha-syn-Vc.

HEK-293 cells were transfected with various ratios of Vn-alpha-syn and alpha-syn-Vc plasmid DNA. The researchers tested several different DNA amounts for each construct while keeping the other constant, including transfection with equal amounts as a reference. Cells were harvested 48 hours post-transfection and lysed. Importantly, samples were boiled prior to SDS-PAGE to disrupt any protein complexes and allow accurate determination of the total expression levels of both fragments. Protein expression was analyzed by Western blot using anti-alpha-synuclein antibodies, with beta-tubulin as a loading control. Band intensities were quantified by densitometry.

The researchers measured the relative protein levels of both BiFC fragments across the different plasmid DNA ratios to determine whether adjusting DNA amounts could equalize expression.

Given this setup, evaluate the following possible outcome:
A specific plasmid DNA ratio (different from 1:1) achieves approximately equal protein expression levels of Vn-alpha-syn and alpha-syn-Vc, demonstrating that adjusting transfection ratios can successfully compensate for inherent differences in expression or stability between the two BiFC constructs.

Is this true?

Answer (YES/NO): NO